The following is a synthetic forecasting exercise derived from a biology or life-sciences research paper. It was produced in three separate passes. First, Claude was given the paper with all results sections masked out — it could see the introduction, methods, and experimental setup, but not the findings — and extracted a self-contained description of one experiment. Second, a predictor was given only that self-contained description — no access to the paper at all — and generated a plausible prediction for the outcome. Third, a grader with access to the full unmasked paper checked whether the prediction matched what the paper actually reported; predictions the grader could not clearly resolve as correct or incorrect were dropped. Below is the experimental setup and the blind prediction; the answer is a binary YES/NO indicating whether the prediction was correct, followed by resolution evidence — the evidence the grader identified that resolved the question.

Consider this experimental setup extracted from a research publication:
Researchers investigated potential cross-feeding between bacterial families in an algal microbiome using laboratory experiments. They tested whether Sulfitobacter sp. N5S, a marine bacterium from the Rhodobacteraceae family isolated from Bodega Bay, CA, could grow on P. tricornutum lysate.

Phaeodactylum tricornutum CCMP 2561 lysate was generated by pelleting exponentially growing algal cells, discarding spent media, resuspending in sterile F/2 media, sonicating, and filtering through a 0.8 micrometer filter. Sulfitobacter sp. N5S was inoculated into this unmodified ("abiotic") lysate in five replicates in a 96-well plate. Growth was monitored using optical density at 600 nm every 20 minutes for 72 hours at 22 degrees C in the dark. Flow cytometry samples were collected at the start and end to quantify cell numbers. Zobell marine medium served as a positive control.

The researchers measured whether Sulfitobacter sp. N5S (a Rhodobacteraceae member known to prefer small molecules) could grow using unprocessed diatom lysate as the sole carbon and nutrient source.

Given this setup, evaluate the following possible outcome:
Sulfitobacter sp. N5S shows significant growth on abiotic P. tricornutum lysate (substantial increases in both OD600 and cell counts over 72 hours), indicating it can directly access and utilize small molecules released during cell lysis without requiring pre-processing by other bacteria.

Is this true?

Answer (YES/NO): NO